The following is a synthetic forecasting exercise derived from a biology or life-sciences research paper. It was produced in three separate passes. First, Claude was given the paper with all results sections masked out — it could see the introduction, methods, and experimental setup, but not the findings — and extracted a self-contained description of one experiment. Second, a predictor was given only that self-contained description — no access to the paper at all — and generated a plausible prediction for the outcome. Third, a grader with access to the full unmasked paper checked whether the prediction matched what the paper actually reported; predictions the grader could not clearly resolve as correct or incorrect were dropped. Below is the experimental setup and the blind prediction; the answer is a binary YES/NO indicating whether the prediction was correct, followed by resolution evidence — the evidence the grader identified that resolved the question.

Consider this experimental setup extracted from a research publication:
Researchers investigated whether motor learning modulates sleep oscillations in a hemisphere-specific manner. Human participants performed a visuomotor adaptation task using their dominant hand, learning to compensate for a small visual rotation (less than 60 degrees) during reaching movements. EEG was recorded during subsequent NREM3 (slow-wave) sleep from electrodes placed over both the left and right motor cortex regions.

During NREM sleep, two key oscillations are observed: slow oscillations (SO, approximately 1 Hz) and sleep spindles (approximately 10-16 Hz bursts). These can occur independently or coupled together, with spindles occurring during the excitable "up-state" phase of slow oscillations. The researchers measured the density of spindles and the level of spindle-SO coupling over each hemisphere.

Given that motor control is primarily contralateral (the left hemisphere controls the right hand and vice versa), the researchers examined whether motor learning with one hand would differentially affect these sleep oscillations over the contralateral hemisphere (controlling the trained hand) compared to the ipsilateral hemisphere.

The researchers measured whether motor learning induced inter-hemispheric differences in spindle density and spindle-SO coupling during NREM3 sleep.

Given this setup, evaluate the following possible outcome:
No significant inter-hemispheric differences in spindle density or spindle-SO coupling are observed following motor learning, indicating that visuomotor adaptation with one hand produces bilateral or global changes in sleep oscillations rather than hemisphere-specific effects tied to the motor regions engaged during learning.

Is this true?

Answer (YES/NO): NO